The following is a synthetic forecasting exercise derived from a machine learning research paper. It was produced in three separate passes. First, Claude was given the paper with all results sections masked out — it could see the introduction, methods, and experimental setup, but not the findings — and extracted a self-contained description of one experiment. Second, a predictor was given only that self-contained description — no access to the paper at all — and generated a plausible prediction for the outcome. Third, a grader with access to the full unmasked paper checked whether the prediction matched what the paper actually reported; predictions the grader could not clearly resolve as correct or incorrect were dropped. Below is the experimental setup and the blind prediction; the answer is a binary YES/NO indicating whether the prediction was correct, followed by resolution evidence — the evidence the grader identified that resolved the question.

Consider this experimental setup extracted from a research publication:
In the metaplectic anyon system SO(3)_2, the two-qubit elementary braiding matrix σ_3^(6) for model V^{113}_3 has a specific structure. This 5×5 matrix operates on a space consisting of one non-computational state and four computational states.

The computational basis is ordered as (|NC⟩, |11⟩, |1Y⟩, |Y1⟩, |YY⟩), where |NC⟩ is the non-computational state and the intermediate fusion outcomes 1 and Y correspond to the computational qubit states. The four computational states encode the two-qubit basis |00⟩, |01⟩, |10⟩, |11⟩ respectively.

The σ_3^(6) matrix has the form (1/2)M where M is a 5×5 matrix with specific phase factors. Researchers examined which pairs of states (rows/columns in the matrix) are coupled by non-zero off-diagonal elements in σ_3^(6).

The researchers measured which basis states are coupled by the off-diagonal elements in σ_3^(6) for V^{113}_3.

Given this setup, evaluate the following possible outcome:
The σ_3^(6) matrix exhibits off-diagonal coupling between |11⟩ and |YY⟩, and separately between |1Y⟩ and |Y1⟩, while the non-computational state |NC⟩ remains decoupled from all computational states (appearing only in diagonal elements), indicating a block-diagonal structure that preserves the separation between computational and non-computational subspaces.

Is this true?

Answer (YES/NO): NO